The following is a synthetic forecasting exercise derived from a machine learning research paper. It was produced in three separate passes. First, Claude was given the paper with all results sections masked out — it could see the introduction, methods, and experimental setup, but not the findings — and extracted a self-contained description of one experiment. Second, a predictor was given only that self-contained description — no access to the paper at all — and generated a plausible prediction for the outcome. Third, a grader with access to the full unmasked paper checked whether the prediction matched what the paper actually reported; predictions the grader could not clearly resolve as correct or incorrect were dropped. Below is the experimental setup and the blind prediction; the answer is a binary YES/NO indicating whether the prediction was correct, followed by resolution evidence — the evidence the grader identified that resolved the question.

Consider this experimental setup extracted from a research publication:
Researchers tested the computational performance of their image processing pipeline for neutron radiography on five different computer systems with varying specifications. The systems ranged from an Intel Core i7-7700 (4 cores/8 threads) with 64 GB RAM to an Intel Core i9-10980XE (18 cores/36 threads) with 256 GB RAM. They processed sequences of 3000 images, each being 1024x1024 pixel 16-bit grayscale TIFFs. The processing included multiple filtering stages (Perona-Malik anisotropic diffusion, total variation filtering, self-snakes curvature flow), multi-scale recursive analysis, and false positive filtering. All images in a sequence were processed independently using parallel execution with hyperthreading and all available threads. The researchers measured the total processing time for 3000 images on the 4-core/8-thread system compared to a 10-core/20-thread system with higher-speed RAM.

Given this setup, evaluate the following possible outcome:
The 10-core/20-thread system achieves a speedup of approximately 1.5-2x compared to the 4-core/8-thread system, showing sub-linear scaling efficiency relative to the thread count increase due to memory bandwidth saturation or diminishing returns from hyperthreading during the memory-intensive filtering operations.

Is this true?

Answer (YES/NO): YES